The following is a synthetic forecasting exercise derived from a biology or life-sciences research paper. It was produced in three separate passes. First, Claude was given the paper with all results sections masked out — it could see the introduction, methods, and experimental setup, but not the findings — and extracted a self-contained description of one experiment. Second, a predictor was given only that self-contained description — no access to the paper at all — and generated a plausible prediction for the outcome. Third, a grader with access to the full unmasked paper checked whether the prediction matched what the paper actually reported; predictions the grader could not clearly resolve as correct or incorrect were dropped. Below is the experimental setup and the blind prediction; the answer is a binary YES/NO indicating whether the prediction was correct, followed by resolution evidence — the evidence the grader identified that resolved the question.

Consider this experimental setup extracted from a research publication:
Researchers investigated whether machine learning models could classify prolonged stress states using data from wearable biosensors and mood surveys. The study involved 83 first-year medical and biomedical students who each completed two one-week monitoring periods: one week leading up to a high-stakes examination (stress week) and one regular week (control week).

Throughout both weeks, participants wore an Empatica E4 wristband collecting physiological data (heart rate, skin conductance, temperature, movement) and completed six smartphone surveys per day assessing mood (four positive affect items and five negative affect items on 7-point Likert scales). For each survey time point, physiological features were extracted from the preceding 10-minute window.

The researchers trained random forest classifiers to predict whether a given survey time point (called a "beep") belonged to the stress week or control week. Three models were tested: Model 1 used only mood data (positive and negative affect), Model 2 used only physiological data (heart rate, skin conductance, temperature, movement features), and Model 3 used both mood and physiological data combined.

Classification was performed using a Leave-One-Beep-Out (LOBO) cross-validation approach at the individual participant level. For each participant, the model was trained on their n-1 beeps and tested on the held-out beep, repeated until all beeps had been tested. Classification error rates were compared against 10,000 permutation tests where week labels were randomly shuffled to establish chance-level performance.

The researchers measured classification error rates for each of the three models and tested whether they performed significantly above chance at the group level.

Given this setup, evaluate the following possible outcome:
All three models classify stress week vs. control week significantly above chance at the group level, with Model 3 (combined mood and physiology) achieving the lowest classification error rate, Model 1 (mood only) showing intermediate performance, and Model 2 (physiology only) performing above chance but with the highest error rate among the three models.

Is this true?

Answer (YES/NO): YES